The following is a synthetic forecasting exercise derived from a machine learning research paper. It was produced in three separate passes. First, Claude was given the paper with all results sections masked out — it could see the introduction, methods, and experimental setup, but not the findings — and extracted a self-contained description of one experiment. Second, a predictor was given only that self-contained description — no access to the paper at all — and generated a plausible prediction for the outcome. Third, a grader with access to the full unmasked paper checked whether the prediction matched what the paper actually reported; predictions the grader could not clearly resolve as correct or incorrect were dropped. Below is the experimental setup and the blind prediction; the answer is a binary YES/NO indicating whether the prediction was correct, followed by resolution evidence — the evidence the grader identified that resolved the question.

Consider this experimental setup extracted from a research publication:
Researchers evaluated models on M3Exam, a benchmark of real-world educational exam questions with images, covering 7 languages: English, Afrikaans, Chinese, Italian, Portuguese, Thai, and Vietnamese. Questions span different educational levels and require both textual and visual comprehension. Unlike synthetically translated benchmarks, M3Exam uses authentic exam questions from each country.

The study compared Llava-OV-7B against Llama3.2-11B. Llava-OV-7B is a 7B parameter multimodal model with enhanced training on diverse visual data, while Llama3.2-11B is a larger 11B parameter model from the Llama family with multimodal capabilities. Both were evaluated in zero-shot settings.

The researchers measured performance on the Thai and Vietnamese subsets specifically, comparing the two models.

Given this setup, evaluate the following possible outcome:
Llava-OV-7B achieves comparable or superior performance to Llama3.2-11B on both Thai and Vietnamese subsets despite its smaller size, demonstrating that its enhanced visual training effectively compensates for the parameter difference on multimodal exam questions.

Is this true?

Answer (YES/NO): YES